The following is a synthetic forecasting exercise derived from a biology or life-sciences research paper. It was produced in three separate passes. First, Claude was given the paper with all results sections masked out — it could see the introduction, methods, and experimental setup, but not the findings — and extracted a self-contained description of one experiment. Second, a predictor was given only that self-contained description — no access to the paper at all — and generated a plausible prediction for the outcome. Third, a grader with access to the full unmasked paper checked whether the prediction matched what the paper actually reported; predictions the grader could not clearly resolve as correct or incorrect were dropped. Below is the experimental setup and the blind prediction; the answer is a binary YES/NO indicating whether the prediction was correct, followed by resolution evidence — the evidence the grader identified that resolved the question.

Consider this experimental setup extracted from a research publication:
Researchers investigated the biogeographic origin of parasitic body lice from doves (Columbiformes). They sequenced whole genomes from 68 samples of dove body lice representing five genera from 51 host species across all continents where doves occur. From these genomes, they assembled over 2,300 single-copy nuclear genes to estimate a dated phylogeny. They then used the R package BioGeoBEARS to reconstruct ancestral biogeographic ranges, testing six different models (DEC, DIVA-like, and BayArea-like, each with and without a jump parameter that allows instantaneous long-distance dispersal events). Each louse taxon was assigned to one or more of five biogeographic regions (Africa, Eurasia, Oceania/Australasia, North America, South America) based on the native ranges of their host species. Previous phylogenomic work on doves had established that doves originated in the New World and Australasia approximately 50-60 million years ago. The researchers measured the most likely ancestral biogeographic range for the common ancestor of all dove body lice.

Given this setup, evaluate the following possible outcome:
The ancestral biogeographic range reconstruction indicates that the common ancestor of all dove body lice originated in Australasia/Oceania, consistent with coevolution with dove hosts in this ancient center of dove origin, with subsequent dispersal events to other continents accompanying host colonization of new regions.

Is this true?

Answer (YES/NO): YES